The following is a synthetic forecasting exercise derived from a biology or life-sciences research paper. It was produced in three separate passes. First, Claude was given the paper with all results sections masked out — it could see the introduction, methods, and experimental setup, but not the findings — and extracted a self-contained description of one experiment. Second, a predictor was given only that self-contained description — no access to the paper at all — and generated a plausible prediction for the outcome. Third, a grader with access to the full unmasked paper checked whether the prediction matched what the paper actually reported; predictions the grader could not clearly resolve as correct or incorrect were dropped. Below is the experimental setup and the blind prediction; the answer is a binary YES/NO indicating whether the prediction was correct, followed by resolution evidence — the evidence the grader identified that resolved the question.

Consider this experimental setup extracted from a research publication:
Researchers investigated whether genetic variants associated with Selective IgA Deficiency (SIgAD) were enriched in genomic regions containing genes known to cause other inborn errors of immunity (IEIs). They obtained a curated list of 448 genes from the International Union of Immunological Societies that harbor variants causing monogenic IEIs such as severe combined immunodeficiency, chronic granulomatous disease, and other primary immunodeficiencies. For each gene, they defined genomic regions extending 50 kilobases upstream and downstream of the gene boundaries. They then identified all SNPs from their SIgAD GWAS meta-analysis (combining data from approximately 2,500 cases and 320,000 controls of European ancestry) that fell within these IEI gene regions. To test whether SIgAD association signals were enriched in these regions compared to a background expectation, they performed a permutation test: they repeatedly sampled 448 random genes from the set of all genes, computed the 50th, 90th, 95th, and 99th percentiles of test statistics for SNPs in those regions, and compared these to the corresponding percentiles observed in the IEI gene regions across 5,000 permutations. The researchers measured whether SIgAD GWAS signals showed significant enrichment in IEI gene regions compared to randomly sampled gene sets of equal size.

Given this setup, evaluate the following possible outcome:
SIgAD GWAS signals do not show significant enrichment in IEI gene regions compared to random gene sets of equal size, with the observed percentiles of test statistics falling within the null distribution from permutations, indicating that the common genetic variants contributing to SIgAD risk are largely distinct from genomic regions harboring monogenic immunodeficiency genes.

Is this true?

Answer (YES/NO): NO